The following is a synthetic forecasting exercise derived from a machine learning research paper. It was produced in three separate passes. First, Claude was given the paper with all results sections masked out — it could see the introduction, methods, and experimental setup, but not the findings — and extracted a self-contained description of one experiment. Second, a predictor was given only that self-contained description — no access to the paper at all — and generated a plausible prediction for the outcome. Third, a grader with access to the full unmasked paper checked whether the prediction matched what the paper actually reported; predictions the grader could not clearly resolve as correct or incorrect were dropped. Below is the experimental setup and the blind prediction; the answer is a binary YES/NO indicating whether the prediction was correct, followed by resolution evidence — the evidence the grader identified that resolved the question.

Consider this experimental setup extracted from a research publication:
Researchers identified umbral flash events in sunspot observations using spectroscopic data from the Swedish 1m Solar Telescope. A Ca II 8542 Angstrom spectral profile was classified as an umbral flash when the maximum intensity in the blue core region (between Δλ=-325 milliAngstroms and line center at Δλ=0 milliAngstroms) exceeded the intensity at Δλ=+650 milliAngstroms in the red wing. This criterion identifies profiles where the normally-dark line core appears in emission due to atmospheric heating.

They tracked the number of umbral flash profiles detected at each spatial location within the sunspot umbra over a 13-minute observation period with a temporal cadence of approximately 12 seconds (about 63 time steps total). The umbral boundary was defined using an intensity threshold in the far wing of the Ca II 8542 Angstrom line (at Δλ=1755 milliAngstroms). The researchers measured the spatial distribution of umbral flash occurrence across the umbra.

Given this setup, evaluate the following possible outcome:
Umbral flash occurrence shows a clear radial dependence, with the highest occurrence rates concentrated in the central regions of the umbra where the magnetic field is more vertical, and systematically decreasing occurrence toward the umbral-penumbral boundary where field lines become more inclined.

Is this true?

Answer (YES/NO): NO